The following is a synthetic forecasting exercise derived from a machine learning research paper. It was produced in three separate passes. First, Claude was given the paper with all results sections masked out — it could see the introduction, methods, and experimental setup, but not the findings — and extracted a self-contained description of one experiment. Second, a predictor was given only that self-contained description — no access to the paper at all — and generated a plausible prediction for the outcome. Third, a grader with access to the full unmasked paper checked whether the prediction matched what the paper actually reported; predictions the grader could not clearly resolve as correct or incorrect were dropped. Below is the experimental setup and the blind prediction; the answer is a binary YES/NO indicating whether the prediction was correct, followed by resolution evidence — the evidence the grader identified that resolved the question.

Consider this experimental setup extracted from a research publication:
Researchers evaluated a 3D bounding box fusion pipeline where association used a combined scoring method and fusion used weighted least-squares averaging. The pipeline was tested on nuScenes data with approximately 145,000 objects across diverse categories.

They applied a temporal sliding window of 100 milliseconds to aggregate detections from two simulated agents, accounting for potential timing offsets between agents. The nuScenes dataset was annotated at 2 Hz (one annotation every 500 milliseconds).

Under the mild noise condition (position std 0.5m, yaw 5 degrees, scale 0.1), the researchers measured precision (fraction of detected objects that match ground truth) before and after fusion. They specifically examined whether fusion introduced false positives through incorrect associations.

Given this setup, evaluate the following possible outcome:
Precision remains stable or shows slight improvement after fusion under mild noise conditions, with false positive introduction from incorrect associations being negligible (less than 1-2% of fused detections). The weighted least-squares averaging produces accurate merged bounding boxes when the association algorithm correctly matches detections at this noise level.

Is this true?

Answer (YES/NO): YES